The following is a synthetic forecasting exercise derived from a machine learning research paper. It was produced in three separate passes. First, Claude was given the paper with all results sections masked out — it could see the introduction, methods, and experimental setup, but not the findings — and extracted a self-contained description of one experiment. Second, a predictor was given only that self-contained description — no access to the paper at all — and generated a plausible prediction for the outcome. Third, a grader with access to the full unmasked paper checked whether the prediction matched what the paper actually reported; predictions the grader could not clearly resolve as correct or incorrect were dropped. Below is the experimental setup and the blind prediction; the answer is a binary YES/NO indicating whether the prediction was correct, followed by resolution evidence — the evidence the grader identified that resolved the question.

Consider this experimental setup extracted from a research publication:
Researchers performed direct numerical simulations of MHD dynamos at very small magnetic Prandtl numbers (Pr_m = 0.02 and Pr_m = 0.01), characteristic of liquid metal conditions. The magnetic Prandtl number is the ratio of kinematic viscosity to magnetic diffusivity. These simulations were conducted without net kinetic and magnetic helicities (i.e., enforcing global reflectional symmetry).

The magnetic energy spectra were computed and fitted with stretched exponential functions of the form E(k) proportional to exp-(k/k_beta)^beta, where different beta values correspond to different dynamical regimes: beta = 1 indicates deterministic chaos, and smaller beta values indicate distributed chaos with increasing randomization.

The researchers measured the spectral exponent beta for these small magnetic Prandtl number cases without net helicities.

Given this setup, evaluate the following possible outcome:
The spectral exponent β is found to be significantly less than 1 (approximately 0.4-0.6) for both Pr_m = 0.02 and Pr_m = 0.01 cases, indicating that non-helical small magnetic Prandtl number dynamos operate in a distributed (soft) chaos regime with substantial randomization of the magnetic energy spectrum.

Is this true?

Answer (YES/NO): NO